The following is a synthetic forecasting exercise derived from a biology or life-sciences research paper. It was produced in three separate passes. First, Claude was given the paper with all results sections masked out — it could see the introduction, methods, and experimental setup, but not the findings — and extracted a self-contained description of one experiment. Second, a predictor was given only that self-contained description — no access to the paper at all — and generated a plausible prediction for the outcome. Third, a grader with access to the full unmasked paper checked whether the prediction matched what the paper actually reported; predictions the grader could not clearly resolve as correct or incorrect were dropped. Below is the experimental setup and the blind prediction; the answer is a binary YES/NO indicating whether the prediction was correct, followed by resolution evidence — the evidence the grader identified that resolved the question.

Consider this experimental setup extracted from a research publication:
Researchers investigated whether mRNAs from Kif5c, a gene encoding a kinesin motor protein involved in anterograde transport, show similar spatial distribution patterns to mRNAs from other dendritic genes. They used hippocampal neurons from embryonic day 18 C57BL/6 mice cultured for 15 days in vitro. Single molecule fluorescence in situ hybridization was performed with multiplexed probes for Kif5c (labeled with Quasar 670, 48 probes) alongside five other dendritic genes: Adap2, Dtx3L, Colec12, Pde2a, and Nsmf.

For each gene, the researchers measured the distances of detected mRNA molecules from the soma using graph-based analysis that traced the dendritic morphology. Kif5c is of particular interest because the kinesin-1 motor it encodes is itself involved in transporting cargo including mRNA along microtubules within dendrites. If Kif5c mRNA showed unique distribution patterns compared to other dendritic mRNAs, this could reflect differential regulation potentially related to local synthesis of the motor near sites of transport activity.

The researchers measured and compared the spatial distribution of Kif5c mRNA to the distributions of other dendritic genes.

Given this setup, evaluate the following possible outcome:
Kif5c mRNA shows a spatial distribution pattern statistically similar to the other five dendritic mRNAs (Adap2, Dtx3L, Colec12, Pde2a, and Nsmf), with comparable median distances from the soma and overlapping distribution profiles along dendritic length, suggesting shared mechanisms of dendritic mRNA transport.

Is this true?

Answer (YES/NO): NO